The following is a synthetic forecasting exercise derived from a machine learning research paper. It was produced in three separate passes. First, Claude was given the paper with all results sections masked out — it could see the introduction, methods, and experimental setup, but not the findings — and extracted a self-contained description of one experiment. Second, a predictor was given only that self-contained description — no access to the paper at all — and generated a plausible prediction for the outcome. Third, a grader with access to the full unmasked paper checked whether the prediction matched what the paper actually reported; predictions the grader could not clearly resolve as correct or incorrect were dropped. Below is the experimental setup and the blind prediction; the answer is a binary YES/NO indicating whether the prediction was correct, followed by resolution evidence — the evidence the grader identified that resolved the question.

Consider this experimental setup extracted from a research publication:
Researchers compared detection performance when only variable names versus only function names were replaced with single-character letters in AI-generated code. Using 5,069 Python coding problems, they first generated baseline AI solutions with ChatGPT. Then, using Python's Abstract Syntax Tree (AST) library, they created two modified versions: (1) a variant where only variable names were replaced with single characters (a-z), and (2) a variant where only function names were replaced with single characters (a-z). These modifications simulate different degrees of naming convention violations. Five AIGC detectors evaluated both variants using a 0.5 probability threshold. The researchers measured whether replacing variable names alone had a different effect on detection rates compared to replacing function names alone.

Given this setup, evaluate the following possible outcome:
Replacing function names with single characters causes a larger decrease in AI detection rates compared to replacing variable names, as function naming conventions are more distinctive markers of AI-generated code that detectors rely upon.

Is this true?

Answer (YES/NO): NO